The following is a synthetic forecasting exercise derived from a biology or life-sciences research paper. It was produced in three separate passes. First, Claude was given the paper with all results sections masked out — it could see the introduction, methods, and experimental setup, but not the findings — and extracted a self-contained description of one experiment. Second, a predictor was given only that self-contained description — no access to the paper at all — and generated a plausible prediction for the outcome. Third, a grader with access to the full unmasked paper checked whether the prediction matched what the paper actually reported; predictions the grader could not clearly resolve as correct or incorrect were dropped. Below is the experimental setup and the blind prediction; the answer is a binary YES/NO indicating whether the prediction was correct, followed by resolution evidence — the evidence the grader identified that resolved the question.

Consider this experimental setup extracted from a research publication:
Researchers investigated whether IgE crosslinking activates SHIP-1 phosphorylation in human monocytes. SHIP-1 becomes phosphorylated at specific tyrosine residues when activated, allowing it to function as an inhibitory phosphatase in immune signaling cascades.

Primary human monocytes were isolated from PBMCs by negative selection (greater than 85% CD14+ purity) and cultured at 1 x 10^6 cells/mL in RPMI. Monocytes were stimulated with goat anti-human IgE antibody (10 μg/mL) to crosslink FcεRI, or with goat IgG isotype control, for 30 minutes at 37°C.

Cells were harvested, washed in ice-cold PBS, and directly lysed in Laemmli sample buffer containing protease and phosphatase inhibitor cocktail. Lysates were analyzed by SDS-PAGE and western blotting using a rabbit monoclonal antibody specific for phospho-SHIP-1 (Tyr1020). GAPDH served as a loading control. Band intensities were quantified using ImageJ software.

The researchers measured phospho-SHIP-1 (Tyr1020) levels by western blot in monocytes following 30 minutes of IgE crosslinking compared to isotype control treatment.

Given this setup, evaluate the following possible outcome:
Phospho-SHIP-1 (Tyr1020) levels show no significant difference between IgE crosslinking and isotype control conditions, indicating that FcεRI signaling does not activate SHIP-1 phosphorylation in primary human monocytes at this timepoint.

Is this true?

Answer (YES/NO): NO